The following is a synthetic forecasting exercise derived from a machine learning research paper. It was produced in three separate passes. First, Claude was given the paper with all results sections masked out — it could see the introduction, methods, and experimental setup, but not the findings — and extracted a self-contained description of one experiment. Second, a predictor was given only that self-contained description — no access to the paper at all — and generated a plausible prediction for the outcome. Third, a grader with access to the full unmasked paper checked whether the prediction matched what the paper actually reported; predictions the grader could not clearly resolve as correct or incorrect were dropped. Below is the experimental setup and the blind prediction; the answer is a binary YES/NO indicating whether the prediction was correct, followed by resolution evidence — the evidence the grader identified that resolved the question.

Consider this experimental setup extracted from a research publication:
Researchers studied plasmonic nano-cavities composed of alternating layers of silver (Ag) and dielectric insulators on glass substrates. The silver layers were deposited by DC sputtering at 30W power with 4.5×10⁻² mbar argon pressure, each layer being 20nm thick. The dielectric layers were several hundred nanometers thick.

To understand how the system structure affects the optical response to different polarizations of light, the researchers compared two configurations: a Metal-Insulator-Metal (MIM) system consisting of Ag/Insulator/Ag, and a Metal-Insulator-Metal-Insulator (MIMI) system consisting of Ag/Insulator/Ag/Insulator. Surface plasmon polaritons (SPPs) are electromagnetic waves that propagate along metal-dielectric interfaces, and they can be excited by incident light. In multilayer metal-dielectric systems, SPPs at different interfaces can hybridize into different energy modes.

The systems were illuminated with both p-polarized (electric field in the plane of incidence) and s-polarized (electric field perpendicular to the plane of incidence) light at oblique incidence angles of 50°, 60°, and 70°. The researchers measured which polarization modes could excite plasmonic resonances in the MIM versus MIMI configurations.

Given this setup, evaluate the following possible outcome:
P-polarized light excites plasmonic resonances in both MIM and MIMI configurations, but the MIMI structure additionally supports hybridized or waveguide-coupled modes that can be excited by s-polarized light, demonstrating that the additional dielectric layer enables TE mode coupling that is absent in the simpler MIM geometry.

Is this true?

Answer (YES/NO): YES